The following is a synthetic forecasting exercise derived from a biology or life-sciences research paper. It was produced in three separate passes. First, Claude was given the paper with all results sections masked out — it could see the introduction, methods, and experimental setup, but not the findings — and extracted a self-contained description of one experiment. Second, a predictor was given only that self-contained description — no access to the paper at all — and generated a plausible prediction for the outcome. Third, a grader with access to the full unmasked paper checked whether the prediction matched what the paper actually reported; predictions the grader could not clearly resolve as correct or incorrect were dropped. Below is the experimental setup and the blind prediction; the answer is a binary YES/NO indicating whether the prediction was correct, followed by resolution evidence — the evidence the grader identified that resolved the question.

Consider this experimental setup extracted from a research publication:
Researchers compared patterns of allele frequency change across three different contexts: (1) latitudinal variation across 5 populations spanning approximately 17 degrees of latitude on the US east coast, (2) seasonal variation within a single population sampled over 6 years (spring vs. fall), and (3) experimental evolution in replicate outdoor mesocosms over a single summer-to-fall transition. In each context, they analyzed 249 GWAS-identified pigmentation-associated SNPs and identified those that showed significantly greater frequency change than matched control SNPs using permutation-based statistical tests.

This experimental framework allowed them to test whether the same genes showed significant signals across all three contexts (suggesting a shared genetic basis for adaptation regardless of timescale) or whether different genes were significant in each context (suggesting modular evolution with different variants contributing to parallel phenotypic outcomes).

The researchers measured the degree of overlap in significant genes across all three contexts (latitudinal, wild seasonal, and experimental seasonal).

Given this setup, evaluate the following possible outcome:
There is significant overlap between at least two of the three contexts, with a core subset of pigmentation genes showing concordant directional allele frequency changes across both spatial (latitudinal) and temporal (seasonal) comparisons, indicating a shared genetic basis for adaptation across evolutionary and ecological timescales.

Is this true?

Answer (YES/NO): NO